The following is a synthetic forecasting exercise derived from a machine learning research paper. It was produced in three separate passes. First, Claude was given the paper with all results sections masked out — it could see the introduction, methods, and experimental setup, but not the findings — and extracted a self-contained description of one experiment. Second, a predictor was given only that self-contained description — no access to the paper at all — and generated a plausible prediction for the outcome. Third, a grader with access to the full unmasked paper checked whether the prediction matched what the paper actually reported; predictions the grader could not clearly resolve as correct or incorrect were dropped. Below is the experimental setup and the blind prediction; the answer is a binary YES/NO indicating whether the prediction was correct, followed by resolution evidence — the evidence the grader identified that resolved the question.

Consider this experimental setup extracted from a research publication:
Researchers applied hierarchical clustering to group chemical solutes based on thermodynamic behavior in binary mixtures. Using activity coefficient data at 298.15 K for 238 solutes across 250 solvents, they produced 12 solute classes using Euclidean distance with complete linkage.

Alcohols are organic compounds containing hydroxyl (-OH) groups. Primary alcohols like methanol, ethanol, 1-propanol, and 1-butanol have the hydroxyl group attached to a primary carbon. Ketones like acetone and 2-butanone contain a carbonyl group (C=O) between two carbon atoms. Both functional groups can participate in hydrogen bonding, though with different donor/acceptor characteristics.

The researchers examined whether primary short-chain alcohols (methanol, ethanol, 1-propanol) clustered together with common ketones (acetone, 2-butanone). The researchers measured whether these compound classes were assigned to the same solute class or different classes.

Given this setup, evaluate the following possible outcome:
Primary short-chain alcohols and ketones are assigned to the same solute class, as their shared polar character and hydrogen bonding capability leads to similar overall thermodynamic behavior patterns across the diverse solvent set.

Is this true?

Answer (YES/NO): NO